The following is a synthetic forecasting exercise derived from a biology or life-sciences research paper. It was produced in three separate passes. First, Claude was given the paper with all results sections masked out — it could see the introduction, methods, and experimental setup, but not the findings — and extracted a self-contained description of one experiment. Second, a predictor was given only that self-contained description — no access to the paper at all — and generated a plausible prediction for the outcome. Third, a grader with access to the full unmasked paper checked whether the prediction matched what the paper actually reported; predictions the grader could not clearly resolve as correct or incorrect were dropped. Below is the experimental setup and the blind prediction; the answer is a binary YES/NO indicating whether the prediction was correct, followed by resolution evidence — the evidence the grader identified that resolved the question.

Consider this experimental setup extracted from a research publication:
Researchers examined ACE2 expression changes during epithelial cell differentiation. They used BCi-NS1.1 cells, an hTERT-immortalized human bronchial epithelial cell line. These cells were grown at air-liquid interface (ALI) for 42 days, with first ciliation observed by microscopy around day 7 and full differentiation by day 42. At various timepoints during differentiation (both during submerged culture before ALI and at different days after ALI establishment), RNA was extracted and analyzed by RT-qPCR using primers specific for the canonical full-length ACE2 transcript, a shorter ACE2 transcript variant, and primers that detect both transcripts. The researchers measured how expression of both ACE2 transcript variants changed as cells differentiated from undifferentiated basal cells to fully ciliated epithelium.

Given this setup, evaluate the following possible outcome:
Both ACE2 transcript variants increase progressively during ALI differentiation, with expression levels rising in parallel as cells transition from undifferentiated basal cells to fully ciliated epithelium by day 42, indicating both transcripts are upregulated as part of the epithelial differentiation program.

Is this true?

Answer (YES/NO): NO